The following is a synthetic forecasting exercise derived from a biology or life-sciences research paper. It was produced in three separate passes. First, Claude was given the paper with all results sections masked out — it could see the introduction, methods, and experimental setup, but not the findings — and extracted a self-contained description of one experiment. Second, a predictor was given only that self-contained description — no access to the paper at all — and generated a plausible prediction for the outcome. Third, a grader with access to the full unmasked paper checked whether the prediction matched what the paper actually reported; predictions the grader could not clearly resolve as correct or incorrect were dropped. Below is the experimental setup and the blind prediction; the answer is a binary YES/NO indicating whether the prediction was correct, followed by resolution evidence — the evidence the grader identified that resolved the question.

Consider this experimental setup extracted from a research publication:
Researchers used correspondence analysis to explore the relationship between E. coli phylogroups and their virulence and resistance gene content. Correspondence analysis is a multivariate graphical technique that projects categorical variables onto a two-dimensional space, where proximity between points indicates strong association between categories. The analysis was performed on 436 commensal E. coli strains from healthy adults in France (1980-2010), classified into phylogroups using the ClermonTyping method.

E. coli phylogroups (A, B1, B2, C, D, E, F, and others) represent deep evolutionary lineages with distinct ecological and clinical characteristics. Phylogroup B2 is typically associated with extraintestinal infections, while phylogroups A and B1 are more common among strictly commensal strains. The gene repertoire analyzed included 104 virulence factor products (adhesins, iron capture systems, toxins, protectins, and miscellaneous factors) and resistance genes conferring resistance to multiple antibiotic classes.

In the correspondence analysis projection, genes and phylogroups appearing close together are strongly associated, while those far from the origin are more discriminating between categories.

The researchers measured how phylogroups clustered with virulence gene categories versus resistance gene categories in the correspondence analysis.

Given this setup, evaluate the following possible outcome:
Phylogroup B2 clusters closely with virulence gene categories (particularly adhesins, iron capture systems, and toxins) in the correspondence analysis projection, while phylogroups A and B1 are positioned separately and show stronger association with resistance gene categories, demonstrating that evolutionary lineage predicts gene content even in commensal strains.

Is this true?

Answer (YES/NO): NO